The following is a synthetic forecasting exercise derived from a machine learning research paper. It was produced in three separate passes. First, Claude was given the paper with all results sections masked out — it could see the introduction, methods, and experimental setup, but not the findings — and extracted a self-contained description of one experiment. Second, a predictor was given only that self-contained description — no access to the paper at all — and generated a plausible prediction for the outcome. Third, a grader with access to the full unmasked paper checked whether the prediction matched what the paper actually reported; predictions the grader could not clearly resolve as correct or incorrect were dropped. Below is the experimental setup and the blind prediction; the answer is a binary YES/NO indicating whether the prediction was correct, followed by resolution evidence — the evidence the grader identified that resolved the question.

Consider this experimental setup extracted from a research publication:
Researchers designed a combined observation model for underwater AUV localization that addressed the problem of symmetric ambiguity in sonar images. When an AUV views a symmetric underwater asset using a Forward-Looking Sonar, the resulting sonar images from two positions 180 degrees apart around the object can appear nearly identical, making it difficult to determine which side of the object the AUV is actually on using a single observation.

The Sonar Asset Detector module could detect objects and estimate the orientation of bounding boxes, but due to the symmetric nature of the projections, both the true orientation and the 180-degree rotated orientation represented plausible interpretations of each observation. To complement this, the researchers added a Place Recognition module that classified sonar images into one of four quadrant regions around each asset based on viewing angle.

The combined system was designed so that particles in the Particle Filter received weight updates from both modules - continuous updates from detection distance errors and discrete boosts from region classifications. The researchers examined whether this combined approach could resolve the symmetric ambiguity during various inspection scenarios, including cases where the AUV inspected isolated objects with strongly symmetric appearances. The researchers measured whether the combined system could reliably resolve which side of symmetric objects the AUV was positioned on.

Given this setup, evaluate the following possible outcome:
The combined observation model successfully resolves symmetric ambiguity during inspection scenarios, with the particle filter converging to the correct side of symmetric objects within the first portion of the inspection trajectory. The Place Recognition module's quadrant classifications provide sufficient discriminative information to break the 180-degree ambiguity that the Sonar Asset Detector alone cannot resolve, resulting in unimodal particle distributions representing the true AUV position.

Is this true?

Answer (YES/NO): YES